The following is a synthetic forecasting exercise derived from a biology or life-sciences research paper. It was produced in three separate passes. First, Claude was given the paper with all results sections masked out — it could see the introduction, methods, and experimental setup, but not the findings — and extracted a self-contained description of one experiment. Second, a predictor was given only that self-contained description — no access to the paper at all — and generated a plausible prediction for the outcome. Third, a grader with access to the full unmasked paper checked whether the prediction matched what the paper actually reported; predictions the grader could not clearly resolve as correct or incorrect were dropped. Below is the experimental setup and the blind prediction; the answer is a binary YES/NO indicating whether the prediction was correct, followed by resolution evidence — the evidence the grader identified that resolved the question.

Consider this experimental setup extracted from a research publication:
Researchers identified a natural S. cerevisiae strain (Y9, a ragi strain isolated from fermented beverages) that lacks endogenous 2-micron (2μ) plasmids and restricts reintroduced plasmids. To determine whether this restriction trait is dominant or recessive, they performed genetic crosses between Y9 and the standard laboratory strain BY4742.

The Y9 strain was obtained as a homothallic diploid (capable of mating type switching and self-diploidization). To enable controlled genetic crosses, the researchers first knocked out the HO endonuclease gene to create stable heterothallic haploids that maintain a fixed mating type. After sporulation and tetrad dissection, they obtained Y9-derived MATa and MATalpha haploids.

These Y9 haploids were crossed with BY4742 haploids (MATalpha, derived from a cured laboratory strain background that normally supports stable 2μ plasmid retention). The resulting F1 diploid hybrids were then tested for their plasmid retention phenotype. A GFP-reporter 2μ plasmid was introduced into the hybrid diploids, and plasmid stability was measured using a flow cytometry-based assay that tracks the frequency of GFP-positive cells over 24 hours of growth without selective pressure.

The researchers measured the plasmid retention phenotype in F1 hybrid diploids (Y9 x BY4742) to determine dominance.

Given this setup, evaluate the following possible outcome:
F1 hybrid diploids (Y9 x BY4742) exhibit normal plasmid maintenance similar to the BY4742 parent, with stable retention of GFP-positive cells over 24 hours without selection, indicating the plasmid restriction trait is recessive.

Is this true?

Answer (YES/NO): NO